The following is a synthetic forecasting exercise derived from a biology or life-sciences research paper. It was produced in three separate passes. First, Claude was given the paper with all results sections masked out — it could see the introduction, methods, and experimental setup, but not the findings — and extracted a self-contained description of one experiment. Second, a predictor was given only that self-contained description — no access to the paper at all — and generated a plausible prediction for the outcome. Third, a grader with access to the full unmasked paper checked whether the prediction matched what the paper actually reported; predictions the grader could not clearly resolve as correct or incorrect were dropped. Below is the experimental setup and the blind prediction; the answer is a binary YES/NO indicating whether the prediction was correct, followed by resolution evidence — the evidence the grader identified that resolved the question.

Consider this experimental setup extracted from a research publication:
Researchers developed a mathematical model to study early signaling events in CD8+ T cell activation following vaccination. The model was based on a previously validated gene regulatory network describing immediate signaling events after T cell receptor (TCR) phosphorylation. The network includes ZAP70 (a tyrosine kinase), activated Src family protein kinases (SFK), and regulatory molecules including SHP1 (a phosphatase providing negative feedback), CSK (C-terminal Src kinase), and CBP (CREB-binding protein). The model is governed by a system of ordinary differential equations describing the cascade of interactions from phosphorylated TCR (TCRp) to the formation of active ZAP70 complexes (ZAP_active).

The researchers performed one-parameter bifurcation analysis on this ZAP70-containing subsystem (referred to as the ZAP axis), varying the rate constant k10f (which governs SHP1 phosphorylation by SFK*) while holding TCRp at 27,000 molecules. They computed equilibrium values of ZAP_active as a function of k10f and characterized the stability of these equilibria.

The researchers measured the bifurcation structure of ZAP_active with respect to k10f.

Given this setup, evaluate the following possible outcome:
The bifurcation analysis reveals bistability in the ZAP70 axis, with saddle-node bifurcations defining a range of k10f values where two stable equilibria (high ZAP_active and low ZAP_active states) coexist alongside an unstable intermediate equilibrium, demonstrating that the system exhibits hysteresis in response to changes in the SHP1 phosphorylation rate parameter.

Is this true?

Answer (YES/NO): NO